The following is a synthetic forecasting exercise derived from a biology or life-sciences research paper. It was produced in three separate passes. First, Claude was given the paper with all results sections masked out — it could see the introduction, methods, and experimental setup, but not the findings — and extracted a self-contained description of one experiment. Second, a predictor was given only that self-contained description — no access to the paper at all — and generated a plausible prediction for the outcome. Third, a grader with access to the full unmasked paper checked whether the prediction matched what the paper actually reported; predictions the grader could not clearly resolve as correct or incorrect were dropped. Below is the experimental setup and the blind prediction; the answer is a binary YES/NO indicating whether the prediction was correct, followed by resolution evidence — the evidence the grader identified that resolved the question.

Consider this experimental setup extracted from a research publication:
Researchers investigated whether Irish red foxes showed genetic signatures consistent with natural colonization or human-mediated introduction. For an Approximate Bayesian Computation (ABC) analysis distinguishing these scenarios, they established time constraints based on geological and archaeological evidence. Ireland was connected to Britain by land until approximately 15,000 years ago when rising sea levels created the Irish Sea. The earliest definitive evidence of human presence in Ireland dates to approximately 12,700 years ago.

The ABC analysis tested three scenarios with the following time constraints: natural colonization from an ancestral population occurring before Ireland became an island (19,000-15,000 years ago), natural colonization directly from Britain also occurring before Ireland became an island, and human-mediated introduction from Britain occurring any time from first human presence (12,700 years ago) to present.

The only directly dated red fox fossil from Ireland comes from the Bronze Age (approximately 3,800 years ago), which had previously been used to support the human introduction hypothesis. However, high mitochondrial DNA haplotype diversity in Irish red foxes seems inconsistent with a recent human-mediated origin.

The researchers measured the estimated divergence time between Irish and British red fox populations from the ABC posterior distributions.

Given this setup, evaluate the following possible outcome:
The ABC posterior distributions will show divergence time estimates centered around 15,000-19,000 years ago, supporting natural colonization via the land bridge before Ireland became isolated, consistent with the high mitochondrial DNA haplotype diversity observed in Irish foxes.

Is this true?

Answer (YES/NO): YES